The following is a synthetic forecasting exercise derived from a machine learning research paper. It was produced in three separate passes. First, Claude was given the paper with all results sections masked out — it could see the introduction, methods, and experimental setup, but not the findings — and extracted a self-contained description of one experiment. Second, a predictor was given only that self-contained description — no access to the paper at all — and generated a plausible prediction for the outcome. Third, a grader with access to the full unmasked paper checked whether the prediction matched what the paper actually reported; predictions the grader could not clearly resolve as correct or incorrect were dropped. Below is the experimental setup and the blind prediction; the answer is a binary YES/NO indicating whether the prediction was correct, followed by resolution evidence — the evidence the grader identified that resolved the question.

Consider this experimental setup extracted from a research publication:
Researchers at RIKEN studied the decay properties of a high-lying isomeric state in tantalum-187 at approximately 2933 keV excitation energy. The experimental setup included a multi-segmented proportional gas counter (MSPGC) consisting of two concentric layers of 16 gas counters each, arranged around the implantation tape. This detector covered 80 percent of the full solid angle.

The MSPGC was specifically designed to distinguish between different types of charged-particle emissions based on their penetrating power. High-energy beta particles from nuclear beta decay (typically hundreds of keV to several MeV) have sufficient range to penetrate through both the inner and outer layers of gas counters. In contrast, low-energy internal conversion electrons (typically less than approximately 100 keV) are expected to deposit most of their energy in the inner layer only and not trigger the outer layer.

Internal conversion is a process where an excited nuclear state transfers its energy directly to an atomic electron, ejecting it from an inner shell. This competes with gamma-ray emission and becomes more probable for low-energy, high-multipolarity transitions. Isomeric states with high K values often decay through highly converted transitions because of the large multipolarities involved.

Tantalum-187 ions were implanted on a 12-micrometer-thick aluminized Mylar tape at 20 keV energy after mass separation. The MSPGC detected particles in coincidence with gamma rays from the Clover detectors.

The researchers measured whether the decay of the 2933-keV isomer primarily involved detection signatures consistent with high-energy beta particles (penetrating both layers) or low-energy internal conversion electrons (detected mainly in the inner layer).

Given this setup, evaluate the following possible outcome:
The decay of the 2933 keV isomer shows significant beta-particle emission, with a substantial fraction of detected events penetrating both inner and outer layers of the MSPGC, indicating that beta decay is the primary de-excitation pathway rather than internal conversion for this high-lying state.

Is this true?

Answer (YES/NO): NO